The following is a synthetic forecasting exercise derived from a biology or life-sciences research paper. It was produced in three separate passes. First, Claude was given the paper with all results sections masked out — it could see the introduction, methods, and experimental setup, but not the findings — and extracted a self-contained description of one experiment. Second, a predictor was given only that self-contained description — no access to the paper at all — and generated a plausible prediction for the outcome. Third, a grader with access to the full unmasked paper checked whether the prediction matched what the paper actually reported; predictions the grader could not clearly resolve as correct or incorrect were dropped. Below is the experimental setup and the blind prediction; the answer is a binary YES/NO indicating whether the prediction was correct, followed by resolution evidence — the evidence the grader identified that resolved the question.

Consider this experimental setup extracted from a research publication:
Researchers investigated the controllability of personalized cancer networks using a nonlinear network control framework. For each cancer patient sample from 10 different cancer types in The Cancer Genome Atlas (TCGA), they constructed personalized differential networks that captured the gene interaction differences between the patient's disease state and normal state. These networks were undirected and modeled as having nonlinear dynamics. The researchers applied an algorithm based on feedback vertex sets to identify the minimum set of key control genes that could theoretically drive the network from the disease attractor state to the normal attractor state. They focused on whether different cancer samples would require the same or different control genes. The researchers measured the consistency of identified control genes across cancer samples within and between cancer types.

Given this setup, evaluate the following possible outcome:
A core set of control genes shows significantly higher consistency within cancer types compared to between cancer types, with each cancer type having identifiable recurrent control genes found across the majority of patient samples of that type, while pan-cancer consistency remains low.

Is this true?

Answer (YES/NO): NO